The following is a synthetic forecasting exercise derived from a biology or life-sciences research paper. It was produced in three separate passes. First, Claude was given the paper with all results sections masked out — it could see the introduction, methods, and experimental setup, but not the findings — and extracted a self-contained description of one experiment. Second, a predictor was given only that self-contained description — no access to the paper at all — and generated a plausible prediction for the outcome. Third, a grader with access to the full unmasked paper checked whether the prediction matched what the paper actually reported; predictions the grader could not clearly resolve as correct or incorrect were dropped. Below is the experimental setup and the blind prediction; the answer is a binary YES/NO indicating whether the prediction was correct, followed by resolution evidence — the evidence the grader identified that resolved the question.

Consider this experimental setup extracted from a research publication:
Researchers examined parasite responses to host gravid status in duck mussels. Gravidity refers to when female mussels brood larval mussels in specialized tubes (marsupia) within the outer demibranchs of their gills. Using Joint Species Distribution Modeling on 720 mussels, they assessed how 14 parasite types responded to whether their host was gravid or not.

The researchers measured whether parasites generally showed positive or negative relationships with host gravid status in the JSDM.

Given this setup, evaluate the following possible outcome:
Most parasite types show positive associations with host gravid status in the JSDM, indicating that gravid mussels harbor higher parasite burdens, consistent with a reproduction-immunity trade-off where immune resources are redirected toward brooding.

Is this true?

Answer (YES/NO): NO